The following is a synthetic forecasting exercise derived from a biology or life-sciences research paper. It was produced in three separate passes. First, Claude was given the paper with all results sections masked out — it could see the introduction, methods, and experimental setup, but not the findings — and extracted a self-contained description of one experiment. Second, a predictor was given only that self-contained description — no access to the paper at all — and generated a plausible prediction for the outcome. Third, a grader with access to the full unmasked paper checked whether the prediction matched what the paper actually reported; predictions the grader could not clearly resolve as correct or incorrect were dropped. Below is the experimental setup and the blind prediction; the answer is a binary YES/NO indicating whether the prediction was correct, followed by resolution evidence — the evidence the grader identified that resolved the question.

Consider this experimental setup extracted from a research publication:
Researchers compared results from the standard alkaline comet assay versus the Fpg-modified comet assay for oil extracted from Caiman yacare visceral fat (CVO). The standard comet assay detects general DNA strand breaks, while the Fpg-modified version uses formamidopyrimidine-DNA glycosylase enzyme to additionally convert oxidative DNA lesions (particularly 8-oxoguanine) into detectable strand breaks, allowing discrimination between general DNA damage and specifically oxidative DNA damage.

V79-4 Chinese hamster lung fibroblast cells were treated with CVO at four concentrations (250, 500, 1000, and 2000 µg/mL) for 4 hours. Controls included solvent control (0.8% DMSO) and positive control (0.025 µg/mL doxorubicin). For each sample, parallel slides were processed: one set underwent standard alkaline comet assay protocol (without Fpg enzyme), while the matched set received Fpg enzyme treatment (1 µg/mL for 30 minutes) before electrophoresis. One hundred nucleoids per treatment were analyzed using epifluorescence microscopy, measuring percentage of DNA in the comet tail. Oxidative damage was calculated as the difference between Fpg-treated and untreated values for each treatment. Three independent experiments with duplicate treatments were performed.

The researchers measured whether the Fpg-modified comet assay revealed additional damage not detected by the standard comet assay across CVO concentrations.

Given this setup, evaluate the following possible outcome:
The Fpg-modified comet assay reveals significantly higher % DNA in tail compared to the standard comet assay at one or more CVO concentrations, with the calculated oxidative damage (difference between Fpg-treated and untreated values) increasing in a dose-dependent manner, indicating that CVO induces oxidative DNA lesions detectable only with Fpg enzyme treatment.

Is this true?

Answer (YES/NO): NO